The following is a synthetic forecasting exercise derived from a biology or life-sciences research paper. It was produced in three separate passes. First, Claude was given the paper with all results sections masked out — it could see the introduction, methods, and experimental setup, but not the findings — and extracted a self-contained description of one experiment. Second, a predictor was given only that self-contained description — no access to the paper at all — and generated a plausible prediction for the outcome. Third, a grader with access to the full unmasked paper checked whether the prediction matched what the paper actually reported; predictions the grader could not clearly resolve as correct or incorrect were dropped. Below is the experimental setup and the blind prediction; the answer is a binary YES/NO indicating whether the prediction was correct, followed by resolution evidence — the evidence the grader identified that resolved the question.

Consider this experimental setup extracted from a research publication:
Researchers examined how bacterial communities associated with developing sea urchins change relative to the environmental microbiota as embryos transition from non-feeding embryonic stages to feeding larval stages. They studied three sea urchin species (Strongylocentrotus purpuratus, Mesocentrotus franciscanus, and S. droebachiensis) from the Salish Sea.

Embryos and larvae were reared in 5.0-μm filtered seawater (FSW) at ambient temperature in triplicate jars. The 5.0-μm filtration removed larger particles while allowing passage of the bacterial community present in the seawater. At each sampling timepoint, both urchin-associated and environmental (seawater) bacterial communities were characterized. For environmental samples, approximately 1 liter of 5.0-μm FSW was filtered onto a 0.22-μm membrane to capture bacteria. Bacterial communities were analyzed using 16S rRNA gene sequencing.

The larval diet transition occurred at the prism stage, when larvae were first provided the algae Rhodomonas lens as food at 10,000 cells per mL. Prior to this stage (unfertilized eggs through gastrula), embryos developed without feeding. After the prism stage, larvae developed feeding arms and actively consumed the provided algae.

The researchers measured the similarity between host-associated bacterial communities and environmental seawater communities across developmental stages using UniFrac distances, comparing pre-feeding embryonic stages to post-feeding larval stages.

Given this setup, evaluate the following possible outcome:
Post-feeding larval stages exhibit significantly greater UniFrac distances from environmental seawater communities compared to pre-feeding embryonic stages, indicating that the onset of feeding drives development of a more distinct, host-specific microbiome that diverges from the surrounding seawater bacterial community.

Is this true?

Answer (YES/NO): NO